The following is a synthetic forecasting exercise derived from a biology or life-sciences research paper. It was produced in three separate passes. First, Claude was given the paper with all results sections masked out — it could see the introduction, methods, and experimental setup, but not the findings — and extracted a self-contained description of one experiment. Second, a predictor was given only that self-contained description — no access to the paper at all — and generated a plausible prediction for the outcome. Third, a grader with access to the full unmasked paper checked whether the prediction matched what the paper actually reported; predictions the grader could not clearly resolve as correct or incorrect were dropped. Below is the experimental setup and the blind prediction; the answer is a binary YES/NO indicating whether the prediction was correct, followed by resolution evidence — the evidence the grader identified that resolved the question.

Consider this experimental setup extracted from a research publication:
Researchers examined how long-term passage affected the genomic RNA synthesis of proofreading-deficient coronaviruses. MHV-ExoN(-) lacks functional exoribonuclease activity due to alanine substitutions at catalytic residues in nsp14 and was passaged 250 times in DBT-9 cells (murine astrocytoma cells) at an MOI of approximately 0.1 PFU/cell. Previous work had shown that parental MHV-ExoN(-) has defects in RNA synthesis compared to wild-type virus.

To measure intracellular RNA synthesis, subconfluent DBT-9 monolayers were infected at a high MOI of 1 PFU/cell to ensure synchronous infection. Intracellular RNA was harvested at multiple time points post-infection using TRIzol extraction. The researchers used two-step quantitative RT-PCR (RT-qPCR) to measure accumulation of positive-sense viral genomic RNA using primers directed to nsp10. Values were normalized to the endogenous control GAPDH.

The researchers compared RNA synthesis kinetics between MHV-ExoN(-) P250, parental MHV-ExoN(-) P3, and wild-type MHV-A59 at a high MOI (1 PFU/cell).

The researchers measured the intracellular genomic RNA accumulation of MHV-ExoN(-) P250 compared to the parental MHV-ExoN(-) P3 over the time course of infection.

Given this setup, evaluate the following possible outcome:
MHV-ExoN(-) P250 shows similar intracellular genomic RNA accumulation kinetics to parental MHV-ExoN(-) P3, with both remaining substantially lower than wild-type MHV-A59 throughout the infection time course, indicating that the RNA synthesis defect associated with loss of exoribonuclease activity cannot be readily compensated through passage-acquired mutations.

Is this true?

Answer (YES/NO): NO